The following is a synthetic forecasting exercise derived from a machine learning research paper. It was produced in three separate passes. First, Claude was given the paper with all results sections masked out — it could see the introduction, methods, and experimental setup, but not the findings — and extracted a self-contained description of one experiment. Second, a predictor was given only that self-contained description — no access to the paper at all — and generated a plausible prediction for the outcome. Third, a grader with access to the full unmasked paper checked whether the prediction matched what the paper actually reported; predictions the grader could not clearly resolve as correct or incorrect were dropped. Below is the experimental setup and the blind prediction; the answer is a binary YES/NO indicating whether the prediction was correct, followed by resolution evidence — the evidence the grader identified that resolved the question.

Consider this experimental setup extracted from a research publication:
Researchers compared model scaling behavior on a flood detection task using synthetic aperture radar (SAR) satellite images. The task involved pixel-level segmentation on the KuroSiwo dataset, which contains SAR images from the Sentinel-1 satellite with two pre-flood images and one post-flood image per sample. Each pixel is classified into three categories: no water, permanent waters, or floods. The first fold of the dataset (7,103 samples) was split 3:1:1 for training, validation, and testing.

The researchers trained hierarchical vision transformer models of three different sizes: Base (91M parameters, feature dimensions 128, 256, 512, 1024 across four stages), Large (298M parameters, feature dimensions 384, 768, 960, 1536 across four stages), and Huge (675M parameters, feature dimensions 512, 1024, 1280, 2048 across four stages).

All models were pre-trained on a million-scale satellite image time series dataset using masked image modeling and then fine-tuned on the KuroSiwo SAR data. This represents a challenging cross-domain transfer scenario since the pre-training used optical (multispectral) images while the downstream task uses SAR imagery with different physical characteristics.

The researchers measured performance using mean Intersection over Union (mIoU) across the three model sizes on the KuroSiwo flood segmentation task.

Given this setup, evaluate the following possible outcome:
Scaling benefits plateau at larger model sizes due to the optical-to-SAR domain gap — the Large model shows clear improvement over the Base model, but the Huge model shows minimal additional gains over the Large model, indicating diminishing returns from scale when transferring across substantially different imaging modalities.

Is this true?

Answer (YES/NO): NO